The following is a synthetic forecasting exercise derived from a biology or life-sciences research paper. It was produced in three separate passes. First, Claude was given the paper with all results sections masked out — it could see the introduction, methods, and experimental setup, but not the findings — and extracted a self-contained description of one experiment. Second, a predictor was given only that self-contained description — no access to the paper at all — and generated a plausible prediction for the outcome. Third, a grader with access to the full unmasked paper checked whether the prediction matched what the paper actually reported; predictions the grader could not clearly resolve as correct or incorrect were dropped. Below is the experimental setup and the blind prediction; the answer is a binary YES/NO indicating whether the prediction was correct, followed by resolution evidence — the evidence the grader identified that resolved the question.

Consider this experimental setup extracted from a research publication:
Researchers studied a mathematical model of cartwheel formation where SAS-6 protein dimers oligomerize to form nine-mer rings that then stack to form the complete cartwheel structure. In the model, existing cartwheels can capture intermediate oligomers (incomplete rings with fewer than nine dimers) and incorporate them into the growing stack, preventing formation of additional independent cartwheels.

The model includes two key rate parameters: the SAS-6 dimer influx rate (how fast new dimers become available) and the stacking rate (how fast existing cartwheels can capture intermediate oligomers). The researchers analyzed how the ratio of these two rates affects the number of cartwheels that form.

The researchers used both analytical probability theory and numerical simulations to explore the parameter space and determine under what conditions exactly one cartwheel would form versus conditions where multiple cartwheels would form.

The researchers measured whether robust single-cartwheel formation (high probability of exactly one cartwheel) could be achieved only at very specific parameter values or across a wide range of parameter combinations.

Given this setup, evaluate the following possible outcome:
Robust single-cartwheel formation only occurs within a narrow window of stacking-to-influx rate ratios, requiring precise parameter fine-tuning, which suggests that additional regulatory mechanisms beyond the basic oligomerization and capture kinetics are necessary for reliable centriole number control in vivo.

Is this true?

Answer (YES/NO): NO